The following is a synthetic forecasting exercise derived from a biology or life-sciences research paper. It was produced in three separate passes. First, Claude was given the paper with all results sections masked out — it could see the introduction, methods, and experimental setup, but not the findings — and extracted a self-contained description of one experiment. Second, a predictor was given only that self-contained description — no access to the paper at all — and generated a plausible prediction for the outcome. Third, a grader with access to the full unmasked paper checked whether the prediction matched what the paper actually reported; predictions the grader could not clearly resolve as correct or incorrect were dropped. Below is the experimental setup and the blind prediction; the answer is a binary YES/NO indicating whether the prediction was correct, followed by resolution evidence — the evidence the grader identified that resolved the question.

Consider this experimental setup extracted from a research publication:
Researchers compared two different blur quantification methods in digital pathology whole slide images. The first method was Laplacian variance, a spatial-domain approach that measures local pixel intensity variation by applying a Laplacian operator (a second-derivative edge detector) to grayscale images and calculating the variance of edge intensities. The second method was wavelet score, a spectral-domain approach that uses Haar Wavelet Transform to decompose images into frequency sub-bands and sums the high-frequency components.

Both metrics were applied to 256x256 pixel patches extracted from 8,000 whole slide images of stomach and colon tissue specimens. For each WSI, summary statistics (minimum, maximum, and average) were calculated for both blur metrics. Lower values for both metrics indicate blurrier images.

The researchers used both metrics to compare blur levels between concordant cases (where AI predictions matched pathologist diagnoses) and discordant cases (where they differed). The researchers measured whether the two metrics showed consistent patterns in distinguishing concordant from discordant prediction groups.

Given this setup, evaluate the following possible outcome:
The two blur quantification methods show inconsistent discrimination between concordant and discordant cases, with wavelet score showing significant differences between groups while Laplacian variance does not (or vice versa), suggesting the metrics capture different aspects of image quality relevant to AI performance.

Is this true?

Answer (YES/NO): NO